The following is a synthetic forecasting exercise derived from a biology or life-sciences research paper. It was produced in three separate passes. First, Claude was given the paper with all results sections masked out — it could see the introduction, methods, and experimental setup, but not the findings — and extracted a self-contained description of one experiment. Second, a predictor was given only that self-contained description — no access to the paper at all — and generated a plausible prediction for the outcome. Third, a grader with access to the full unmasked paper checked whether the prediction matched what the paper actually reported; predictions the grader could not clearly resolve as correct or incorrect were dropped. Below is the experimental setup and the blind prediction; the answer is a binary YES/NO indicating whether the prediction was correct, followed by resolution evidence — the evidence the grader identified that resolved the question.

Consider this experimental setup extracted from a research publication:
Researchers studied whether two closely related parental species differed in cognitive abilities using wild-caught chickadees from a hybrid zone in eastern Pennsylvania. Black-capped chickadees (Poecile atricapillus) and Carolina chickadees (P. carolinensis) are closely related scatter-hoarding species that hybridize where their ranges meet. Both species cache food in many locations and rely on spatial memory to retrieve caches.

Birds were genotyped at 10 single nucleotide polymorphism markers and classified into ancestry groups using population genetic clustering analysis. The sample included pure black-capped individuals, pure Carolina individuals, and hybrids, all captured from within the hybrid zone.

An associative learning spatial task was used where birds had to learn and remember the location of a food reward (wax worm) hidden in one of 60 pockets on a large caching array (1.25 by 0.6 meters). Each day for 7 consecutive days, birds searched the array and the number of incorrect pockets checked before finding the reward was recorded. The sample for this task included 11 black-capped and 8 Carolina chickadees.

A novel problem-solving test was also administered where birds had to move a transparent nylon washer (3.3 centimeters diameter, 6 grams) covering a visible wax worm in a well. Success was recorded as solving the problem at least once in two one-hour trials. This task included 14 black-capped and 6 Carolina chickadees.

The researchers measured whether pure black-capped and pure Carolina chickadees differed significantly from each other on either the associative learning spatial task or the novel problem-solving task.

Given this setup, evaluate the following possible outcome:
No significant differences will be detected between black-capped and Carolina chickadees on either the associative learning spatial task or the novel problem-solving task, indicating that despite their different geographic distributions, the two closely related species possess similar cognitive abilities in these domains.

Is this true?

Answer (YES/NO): YES